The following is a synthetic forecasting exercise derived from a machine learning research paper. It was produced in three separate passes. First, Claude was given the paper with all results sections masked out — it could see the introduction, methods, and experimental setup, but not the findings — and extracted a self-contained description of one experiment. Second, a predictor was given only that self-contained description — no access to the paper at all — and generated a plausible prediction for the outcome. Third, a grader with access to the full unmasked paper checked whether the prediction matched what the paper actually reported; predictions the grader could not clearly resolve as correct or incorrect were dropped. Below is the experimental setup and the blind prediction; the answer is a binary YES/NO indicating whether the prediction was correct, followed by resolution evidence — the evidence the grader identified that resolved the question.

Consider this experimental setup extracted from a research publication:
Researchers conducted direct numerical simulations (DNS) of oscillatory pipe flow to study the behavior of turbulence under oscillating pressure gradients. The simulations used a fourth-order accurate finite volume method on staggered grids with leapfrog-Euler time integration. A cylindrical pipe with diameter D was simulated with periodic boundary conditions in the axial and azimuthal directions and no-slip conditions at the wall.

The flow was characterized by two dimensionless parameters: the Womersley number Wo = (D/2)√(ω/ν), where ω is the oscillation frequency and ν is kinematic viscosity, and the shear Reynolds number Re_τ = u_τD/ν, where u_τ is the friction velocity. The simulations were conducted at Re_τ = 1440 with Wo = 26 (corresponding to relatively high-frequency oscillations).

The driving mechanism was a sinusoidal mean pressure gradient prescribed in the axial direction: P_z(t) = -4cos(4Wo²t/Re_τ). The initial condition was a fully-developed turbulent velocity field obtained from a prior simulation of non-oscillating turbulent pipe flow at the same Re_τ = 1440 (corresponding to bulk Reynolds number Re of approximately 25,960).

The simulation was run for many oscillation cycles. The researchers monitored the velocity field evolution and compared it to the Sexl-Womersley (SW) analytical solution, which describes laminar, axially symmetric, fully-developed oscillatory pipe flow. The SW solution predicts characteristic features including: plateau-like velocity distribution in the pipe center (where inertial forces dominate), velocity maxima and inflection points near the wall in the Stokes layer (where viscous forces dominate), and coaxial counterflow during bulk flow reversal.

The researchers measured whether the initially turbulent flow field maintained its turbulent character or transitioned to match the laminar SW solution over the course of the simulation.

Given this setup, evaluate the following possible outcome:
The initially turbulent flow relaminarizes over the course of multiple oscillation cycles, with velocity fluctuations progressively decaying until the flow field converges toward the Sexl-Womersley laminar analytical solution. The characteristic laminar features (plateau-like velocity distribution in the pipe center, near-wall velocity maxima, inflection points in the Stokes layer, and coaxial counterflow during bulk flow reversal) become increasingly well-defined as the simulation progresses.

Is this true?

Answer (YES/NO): YES